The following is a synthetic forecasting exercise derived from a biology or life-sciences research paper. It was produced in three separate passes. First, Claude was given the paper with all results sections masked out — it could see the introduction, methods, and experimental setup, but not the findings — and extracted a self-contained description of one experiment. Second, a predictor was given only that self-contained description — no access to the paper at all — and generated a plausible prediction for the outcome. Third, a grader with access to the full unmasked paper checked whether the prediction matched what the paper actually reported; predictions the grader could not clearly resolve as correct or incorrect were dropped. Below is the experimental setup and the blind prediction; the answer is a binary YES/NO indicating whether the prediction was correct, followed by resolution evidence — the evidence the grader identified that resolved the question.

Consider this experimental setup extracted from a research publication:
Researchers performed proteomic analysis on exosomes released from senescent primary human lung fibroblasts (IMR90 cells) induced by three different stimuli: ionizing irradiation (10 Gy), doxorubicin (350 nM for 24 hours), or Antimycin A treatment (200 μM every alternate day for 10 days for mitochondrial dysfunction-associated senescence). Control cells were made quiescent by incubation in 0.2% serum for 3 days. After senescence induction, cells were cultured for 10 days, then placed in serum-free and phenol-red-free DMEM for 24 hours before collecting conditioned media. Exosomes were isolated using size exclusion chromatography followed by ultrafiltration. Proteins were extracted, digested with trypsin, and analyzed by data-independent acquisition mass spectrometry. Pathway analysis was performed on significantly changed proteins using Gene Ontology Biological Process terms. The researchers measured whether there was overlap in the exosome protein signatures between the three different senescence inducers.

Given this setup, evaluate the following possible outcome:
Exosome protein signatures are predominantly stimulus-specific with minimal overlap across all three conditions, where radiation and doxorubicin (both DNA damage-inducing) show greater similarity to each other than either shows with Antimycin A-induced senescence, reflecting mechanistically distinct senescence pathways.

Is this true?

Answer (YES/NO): NO